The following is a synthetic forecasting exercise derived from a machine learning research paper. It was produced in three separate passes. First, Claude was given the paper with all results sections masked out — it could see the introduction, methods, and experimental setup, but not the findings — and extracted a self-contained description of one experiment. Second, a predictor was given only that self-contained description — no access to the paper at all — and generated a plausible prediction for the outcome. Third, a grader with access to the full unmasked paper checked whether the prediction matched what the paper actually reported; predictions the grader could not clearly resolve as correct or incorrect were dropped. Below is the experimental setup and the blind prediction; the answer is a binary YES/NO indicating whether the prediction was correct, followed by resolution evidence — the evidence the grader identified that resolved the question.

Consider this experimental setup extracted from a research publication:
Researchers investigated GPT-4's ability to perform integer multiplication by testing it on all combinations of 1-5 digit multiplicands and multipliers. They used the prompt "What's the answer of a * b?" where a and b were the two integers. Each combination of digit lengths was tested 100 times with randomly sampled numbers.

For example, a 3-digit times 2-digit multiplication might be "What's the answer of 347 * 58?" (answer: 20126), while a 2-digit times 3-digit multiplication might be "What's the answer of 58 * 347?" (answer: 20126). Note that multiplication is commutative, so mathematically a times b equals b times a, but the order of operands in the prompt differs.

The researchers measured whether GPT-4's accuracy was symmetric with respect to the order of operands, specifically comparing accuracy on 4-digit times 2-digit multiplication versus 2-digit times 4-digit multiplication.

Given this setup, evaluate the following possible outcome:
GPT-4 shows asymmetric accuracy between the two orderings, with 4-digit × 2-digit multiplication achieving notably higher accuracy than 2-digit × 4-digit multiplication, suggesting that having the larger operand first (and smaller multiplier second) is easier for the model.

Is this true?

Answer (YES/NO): YES